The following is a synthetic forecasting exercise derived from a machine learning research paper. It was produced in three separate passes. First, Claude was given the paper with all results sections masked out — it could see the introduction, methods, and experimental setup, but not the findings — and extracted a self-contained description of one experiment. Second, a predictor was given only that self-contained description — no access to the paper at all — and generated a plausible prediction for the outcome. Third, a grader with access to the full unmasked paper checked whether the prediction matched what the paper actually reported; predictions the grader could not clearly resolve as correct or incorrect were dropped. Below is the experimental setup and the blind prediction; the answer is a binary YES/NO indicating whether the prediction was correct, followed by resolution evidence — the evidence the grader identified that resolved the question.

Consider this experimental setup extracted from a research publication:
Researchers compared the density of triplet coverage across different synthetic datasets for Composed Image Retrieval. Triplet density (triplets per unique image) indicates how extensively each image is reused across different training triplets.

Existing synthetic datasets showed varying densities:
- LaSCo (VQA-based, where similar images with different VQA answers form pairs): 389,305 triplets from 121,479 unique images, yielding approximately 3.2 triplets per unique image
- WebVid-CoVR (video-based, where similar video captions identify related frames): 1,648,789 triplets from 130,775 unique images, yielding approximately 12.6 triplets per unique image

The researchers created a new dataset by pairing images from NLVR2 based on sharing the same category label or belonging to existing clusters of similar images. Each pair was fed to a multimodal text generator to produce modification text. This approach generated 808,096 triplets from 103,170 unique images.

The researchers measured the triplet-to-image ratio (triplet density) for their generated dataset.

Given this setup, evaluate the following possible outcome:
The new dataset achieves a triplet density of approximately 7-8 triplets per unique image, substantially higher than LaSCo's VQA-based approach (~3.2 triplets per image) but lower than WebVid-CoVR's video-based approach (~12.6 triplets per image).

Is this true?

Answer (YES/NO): YES